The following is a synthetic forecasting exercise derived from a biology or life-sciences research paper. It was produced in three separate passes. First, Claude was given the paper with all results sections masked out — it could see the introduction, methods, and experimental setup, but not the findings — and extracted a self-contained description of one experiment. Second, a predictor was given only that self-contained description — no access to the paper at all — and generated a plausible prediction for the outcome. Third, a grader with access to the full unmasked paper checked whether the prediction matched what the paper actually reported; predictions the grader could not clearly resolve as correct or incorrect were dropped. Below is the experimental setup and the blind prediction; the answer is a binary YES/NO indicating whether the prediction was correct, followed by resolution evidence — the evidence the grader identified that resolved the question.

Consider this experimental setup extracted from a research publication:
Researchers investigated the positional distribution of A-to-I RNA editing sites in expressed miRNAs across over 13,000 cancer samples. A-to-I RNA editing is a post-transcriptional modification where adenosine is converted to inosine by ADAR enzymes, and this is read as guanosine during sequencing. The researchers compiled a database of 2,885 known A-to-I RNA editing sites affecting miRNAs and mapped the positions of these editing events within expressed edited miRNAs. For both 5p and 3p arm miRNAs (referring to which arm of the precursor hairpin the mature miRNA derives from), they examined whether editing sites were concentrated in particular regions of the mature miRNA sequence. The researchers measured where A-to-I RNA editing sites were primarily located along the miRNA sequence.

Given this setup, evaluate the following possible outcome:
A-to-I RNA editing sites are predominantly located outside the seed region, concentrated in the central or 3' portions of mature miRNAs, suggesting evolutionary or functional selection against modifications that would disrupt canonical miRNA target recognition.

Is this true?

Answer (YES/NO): NO